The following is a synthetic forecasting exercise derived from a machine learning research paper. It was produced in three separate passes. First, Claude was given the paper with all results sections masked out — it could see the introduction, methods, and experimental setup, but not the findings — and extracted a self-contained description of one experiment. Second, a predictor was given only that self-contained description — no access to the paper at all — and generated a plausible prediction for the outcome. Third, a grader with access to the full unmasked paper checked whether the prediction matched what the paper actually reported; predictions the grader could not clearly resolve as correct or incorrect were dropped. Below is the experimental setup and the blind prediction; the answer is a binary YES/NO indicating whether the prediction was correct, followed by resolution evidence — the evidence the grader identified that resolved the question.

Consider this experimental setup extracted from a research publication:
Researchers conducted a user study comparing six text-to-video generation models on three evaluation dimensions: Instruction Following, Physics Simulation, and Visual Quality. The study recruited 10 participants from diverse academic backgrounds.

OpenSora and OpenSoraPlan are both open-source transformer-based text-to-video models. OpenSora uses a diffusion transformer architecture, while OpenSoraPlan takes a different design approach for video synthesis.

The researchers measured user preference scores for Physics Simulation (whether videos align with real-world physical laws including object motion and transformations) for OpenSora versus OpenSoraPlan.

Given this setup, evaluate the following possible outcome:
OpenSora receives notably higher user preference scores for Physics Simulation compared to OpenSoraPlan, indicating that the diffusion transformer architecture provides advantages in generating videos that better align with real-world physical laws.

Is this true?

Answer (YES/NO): NO